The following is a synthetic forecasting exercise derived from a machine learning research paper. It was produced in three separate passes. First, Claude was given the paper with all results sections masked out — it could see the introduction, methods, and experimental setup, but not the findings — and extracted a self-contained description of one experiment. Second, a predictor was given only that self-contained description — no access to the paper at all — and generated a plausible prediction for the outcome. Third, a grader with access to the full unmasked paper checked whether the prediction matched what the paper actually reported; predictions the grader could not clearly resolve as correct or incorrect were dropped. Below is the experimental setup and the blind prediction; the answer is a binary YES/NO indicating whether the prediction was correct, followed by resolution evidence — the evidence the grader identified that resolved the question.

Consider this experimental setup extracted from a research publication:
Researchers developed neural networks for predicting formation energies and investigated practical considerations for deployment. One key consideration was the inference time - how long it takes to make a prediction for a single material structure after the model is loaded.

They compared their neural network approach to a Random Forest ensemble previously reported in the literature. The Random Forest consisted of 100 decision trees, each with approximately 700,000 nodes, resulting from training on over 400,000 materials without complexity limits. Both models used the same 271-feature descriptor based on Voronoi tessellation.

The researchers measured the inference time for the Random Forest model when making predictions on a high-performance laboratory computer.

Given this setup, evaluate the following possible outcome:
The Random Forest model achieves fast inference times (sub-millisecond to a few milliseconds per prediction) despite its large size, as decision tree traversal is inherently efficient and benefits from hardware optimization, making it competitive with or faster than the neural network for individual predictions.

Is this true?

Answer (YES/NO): NO